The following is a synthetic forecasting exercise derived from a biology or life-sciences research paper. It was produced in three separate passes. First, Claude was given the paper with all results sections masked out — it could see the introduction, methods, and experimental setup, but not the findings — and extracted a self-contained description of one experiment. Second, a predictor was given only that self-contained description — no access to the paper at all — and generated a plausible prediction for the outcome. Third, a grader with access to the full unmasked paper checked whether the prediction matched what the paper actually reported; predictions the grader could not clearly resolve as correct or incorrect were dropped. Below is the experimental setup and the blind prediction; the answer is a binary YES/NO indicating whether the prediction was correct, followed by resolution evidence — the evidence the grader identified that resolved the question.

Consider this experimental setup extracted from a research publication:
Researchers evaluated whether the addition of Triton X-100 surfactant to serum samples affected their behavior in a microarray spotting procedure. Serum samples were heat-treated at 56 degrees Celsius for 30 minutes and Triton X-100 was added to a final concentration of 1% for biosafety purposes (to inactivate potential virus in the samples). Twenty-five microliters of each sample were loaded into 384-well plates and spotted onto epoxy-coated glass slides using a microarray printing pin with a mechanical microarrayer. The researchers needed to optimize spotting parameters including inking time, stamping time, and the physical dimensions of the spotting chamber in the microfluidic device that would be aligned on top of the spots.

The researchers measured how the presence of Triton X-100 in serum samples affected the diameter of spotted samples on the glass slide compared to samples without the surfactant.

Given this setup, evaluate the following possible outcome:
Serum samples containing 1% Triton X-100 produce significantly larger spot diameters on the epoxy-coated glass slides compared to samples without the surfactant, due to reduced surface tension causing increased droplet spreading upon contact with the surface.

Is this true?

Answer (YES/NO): YES